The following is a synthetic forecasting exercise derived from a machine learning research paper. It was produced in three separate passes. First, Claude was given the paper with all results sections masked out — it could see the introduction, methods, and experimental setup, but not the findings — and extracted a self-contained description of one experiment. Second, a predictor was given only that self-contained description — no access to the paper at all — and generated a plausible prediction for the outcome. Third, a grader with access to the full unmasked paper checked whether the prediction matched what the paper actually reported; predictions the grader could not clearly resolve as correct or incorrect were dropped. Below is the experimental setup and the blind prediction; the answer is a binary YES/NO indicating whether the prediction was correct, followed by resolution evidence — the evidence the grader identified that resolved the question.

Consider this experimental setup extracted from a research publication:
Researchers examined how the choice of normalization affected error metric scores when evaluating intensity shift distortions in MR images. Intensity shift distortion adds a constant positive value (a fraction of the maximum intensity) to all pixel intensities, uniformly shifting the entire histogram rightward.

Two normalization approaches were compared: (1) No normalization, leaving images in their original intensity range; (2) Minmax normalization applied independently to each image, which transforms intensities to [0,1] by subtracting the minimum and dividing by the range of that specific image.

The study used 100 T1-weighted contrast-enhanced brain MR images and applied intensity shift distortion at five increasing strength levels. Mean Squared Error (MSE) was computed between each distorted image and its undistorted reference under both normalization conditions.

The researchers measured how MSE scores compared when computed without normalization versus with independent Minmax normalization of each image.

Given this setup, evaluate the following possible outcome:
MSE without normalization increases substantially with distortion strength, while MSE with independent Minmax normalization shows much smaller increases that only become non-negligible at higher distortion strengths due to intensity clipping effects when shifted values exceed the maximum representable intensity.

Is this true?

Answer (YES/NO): NO